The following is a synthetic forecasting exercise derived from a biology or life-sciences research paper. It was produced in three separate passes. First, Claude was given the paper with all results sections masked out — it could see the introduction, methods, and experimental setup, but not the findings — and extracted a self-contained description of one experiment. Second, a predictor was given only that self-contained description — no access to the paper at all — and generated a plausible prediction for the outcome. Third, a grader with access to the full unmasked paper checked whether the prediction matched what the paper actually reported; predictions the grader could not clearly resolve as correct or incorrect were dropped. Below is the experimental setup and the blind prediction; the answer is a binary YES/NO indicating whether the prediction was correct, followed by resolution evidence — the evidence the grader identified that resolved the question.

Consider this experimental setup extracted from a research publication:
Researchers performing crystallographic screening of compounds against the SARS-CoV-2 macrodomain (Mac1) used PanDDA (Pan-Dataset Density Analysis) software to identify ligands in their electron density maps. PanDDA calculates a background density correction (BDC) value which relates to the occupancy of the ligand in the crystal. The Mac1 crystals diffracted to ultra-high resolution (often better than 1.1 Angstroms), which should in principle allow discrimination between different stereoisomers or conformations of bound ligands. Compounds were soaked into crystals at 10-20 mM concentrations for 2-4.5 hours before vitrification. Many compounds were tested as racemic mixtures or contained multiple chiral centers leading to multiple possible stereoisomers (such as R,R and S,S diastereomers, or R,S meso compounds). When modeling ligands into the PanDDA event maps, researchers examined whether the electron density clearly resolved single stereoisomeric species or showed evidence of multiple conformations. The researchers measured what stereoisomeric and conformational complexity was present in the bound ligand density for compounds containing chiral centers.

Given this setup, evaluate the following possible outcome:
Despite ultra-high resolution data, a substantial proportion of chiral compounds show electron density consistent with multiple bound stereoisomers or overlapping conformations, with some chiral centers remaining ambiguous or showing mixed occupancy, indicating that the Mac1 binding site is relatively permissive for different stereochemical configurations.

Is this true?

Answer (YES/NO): YES